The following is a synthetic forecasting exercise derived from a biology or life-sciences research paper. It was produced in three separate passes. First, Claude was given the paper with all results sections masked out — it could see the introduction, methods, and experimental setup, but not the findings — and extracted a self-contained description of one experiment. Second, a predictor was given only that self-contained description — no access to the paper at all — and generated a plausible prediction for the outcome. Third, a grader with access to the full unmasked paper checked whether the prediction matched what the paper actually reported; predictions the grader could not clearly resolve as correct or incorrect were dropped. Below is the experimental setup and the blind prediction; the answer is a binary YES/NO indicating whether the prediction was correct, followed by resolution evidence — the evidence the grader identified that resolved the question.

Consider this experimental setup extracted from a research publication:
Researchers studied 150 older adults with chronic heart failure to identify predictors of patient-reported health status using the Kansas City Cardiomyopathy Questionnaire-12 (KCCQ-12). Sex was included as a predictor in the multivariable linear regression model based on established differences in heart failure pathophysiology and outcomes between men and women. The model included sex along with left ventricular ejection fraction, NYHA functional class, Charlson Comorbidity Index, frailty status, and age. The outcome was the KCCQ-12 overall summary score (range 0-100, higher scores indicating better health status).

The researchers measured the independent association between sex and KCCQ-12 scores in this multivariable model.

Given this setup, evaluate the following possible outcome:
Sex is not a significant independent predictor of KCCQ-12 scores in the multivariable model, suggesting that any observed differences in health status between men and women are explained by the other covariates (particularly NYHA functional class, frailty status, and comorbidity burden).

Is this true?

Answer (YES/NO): NO